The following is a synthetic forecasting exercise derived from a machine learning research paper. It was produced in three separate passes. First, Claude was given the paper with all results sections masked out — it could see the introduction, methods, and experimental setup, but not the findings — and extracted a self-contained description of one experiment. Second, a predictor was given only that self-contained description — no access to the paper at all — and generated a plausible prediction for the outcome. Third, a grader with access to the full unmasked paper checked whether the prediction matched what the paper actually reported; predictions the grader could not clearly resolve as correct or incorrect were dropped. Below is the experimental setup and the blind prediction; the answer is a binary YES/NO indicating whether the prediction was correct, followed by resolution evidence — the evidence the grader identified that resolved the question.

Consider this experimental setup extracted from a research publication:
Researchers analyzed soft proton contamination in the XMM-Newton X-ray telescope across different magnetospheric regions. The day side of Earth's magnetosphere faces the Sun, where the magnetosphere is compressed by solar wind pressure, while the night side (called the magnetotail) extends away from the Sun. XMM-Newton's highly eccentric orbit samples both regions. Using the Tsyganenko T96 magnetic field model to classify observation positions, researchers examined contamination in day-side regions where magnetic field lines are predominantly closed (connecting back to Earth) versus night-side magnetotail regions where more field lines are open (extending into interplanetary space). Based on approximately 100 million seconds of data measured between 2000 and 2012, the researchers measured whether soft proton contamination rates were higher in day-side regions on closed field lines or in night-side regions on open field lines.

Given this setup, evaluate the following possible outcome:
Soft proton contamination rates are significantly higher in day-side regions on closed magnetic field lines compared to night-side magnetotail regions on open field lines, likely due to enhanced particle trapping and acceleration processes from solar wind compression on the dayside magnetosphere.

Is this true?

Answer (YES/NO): YES